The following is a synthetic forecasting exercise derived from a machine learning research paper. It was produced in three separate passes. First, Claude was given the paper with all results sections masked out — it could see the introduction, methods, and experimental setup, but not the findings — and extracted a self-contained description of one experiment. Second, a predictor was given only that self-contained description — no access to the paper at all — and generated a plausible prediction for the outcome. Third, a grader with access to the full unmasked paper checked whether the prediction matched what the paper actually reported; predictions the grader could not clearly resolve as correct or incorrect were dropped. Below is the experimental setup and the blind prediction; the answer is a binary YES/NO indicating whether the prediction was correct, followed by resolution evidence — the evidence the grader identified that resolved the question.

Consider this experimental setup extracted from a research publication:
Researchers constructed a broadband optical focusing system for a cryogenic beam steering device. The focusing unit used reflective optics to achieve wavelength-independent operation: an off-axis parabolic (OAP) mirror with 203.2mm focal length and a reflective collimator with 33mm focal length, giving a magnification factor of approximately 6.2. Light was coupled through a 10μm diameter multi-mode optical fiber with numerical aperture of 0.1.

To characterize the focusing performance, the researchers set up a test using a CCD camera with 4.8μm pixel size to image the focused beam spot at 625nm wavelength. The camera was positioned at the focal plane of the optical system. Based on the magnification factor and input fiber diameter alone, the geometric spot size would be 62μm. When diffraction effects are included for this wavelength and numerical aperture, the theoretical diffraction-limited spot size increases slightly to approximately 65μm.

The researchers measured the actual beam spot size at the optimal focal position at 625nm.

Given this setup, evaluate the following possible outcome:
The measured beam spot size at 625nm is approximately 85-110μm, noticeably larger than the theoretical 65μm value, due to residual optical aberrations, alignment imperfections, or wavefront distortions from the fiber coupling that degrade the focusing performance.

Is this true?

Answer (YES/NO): YES